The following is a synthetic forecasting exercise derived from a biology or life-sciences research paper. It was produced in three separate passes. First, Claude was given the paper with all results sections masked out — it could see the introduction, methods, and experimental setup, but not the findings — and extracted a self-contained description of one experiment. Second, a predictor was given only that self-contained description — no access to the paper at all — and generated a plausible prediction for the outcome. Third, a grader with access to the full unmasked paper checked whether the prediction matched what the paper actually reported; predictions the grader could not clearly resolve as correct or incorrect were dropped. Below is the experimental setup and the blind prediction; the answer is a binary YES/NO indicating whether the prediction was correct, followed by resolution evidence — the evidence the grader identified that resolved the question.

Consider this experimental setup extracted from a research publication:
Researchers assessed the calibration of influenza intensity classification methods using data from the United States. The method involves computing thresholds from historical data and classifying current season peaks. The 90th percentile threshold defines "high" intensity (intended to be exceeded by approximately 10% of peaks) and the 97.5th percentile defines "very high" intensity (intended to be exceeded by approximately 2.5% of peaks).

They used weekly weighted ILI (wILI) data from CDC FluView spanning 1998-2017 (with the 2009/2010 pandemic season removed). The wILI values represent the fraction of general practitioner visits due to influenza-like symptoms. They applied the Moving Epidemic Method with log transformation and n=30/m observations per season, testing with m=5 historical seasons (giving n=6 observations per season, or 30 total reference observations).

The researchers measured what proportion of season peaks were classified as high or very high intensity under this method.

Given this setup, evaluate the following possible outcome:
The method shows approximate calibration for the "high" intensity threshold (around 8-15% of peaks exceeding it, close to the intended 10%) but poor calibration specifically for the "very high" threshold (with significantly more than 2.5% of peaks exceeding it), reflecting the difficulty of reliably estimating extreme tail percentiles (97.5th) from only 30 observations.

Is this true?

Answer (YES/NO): NO